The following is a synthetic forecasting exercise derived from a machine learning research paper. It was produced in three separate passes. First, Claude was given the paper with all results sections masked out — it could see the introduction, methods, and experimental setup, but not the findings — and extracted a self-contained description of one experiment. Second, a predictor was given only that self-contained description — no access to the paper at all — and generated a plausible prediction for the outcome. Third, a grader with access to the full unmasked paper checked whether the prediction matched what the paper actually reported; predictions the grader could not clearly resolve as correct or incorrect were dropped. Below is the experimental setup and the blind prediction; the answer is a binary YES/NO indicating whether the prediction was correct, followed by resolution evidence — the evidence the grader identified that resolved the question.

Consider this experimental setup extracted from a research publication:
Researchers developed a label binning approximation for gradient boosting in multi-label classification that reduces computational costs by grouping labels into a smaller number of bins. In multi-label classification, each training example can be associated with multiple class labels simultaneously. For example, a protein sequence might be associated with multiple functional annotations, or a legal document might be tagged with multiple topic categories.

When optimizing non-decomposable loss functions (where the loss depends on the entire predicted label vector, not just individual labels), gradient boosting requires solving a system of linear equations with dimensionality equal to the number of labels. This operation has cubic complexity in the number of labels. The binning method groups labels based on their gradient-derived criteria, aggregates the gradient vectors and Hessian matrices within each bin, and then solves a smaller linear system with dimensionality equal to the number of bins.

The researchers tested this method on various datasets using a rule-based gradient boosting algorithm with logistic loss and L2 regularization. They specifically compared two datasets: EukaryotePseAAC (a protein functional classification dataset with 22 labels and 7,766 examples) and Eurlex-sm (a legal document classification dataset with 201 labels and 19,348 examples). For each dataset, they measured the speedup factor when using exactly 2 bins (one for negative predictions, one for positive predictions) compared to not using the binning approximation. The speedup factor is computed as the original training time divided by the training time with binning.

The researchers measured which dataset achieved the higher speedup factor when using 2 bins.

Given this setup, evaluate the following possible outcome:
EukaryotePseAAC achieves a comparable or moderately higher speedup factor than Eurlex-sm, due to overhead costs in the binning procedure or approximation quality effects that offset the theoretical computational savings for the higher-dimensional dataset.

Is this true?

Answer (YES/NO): NO